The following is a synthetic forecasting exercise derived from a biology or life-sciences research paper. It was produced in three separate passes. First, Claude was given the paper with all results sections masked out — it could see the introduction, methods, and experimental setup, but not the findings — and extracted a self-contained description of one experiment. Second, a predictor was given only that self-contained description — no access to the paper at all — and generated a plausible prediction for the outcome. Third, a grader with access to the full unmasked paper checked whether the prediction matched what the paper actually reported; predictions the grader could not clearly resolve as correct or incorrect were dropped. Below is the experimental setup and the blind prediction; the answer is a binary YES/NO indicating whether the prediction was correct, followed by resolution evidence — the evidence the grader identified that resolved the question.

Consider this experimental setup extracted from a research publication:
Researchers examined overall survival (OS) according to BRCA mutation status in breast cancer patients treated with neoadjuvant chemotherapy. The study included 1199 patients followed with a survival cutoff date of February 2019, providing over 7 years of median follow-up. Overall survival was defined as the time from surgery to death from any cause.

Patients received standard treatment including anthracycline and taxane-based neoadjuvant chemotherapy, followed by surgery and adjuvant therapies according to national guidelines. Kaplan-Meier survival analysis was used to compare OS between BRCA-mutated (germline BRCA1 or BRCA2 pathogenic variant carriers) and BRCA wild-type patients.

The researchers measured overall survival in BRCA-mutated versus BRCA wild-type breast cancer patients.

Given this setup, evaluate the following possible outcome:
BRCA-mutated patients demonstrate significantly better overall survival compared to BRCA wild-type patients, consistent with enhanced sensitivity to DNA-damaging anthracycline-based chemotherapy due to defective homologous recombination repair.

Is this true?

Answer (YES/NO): NO